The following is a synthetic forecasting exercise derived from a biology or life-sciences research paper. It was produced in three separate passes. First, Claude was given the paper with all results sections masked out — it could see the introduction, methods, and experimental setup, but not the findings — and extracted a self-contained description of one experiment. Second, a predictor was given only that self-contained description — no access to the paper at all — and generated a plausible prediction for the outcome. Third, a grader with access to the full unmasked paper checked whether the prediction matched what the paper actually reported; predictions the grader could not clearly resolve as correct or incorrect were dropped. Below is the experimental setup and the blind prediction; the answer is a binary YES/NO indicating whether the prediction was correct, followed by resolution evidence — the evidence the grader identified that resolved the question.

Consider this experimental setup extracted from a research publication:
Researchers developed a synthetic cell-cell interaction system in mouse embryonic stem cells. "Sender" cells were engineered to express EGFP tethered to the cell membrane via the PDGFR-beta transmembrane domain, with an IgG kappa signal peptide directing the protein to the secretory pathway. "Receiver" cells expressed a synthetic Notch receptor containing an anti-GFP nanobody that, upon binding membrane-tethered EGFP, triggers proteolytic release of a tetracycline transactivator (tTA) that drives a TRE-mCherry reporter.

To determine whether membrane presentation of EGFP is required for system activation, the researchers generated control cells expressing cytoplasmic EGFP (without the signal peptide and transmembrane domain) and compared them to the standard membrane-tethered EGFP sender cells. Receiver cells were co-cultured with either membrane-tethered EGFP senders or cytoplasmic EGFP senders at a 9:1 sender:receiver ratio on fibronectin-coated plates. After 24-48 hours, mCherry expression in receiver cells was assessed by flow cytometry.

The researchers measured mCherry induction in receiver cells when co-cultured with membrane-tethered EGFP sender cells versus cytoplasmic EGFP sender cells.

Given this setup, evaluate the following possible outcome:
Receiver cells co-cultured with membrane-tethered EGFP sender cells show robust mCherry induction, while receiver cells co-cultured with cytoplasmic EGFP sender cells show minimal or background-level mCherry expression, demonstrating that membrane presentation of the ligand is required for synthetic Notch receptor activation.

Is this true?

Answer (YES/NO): YES